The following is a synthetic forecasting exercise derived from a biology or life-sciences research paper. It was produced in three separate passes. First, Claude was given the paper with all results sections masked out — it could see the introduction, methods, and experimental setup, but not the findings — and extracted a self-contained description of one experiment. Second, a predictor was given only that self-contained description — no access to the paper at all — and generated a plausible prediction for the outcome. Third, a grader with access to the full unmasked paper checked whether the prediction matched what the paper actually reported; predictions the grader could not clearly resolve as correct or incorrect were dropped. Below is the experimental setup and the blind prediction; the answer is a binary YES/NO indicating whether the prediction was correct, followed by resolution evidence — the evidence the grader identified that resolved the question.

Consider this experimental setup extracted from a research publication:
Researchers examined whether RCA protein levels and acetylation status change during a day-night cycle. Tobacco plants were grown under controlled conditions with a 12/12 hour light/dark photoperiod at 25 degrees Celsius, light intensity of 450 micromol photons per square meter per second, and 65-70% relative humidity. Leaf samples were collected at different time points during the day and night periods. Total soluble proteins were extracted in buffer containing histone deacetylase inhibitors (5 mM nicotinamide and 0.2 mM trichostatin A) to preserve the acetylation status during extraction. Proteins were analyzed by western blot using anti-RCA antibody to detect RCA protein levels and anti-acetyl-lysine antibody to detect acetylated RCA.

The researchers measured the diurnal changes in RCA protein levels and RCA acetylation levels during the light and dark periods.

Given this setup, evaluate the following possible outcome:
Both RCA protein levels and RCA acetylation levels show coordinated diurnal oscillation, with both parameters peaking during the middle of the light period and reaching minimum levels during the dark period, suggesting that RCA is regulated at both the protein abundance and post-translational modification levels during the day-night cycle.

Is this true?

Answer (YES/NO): NO